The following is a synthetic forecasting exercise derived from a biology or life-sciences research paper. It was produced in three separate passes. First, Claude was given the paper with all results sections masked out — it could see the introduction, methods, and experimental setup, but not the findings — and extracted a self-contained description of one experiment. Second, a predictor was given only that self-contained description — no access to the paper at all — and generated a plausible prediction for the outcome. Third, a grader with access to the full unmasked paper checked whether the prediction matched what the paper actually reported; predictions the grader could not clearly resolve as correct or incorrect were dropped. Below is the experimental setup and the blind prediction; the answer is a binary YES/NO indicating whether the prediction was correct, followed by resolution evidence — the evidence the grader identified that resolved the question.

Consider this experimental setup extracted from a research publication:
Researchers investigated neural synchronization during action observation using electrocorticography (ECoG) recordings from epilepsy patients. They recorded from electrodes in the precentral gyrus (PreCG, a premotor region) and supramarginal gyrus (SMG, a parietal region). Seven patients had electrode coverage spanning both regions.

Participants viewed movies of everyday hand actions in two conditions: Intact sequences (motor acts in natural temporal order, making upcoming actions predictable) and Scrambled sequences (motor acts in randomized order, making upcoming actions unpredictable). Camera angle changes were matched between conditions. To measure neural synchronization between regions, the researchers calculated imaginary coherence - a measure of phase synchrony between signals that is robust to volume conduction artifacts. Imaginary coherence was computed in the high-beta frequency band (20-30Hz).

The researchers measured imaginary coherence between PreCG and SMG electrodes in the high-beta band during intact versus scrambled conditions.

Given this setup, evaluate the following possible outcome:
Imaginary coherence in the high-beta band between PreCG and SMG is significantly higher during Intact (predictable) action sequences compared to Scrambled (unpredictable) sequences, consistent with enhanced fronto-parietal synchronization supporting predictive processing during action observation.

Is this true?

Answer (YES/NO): YES